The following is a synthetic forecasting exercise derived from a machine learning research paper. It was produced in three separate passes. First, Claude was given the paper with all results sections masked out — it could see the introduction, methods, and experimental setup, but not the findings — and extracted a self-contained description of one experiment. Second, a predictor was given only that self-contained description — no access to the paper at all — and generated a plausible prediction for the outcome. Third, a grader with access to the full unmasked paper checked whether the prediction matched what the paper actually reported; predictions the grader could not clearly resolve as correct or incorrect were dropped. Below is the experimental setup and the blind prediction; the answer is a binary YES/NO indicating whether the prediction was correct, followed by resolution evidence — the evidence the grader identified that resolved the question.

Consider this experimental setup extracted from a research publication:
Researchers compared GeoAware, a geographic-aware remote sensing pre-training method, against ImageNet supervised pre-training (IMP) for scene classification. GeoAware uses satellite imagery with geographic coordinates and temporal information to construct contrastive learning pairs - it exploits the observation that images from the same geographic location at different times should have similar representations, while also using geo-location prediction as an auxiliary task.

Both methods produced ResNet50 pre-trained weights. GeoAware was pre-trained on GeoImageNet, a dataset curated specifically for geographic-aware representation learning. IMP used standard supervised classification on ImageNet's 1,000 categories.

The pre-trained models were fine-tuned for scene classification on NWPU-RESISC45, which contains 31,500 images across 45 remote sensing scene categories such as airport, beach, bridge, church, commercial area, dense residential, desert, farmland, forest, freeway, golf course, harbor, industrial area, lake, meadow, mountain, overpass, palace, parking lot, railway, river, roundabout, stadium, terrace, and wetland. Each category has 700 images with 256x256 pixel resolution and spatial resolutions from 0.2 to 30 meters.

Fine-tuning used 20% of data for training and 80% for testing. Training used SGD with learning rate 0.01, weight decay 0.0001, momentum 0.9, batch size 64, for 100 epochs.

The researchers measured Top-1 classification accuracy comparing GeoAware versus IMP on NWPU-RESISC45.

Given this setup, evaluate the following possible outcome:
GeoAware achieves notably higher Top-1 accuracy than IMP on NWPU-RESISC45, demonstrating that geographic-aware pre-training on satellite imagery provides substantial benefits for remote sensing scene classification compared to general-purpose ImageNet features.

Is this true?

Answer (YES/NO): NO